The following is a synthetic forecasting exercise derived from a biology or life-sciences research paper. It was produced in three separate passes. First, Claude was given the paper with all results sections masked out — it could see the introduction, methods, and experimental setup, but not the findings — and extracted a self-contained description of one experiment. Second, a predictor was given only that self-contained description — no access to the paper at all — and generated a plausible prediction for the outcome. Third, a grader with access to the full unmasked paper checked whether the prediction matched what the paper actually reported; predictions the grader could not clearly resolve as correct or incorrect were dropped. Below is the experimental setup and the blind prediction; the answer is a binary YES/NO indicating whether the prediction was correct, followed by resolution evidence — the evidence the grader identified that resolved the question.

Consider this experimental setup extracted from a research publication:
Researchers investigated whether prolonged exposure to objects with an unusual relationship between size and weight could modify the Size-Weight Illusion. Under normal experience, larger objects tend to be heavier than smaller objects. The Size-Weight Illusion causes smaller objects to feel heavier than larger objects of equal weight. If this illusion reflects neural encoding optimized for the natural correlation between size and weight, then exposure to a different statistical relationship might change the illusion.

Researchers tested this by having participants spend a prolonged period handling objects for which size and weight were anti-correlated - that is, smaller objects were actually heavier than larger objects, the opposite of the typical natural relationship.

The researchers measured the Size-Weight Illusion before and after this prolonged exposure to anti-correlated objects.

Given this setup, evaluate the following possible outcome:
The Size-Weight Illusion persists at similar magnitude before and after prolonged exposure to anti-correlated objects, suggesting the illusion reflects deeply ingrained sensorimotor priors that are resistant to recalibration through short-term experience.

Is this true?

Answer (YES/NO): NO